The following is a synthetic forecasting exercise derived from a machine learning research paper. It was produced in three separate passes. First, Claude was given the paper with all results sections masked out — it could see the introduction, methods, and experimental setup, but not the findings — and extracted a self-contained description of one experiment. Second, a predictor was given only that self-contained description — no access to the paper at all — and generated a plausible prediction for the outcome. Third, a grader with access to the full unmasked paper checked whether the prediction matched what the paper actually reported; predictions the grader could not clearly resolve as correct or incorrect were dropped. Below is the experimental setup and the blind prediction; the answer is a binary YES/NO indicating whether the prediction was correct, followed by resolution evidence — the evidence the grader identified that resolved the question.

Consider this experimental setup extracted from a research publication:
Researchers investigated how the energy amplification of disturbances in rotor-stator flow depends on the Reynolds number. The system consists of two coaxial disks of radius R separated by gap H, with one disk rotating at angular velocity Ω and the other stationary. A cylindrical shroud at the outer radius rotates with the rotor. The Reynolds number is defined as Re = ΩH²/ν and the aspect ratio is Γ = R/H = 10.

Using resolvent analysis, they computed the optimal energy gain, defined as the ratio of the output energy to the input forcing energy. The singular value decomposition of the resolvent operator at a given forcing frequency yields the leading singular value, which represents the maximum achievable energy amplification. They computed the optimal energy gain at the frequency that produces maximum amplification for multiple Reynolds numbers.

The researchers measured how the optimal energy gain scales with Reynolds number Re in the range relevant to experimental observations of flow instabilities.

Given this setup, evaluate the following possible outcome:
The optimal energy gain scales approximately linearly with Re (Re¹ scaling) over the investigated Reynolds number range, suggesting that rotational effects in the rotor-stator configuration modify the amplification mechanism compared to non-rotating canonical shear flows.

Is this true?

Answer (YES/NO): NO